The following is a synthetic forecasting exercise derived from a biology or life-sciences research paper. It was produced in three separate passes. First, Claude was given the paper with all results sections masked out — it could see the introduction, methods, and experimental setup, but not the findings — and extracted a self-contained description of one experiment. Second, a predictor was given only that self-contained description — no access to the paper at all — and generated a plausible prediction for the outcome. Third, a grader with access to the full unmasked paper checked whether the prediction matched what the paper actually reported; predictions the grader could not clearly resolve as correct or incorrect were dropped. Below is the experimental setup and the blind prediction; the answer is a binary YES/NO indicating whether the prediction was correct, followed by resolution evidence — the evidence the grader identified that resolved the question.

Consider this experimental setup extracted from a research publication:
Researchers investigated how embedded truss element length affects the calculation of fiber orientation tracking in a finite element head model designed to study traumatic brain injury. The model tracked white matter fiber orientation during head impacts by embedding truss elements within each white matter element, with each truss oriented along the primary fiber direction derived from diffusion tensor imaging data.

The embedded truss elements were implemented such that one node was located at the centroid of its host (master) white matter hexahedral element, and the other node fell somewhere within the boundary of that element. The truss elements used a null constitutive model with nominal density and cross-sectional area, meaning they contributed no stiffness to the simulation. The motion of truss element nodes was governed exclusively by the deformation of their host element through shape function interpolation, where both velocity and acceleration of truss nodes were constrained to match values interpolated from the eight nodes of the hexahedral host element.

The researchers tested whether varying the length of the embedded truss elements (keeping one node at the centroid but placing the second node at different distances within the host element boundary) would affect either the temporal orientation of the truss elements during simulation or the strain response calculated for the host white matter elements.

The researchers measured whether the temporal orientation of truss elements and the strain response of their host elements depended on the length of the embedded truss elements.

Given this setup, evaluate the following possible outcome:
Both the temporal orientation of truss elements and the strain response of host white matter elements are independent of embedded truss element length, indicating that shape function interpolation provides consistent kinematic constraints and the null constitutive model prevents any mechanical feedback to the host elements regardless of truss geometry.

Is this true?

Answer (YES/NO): YES